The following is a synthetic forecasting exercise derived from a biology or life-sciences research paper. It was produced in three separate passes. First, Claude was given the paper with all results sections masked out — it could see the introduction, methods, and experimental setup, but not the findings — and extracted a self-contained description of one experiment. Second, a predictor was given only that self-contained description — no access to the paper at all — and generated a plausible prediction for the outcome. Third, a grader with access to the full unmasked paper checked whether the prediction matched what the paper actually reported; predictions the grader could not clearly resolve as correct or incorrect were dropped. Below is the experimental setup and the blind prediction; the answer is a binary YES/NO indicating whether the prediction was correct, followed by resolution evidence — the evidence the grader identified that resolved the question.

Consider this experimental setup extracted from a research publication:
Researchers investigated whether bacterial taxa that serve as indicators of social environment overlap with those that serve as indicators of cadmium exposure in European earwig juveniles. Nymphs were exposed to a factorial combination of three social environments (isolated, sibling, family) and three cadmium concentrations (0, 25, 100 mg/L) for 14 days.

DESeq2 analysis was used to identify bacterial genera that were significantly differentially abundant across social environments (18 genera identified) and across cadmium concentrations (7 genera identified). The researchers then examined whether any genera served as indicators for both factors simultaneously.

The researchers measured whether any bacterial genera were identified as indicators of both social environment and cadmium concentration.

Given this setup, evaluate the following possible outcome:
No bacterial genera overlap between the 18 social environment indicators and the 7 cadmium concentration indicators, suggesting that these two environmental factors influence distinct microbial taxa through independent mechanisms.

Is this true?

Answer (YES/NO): YES